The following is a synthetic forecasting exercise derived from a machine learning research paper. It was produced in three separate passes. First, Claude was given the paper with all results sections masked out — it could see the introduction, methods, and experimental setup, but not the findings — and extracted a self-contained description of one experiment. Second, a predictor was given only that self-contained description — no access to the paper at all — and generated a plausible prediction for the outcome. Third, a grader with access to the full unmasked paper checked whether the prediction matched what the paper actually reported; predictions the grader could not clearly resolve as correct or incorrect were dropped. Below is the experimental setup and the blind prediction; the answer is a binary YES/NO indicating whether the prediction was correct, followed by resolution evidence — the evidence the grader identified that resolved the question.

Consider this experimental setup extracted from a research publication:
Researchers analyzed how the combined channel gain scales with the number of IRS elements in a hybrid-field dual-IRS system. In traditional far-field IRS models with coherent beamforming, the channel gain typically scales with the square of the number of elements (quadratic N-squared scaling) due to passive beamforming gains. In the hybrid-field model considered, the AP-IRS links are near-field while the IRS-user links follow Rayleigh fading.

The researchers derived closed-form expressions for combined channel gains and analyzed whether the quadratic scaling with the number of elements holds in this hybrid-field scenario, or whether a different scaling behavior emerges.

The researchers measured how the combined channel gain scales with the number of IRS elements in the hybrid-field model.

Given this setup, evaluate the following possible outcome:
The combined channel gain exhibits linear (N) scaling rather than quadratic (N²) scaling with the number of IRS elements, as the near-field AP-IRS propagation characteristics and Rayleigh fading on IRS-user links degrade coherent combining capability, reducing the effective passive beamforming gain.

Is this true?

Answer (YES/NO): NO